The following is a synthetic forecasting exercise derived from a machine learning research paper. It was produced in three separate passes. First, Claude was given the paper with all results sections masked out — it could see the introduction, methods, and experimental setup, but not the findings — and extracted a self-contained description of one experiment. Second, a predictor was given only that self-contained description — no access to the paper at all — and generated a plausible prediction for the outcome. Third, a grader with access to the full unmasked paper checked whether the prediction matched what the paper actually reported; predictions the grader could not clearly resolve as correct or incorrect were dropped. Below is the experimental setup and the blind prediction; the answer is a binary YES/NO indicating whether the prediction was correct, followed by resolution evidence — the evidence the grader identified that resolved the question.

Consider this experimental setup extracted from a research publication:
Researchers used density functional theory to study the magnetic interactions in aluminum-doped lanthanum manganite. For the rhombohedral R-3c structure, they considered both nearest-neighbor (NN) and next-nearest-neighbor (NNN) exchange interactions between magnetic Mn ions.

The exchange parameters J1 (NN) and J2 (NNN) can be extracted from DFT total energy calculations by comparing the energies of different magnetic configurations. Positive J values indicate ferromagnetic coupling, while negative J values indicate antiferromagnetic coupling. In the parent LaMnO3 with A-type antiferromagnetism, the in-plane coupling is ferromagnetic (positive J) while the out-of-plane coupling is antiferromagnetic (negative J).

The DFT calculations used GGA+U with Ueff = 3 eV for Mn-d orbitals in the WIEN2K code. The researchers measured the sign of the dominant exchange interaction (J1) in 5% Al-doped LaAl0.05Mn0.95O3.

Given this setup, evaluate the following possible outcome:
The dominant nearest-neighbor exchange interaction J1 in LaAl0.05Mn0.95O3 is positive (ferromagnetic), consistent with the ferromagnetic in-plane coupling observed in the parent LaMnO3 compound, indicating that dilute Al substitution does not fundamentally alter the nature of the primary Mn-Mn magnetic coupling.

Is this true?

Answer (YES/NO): YES